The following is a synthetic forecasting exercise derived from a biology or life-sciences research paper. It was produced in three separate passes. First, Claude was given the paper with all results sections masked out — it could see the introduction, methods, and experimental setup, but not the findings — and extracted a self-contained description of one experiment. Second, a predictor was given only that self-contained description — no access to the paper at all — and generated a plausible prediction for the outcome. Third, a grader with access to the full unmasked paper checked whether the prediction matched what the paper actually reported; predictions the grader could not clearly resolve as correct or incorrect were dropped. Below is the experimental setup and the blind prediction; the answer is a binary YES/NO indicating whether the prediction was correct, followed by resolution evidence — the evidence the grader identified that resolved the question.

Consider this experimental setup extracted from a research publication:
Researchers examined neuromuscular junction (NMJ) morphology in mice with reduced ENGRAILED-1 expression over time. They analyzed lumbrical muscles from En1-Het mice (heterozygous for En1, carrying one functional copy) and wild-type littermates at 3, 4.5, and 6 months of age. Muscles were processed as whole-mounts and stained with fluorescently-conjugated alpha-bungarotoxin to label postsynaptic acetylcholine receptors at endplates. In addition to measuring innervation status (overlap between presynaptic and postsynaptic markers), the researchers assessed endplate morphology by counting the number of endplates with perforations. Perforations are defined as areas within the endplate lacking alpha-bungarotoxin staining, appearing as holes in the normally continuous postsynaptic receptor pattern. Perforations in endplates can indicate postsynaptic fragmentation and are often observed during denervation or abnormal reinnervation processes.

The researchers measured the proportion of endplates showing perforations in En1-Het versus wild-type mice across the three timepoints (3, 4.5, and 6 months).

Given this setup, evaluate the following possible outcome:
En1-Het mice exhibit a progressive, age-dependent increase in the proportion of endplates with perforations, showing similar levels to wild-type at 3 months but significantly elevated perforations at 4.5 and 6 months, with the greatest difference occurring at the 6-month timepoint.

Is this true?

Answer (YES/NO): NO